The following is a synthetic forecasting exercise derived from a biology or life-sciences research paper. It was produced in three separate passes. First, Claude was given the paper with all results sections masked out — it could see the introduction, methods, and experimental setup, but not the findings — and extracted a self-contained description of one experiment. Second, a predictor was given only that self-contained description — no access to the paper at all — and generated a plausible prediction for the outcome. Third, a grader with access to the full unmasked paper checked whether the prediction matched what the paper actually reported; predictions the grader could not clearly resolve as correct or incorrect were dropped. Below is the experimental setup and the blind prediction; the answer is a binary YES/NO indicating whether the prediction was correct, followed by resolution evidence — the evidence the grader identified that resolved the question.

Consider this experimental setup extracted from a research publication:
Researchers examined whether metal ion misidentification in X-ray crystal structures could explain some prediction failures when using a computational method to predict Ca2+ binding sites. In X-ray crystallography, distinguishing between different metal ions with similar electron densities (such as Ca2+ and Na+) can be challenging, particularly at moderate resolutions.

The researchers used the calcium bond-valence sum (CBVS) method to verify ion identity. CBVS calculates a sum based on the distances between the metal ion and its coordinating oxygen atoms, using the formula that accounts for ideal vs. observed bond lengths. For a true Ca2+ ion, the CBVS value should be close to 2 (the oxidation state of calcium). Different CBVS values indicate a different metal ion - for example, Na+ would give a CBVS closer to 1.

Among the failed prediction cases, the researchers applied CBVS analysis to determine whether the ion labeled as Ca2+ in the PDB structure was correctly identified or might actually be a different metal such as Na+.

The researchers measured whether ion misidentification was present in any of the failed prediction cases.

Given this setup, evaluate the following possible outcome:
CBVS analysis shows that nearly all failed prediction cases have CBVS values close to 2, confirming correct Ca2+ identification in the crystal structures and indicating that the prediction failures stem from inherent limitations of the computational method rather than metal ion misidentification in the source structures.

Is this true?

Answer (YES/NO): NO